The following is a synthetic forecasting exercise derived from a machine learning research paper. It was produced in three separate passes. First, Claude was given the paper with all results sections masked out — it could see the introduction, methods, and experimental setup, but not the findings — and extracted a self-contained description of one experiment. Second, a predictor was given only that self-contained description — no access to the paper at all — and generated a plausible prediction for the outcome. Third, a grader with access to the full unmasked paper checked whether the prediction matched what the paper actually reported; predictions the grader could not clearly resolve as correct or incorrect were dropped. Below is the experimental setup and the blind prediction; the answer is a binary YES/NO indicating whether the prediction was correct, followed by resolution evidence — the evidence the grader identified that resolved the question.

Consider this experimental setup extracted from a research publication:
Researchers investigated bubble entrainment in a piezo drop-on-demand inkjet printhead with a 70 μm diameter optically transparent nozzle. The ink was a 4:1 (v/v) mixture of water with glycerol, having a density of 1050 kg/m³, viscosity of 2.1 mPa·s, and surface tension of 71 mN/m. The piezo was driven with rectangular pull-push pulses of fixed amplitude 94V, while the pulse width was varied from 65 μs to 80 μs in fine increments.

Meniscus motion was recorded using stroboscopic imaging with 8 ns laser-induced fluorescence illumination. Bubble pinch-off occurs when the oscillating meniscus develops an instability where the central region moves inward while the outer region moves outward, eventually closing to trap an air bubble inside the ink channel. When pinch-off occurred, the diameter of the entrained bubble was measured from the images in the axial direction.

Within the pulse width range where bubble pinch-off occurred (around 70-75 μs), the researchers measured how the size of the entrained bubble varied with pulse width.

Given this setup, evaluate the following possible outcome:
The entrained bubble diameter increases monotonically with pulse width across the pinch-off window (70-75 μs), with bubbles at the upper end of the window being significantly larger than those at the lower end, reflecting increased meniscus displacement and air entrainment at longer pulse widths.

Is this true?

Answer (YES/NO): NO